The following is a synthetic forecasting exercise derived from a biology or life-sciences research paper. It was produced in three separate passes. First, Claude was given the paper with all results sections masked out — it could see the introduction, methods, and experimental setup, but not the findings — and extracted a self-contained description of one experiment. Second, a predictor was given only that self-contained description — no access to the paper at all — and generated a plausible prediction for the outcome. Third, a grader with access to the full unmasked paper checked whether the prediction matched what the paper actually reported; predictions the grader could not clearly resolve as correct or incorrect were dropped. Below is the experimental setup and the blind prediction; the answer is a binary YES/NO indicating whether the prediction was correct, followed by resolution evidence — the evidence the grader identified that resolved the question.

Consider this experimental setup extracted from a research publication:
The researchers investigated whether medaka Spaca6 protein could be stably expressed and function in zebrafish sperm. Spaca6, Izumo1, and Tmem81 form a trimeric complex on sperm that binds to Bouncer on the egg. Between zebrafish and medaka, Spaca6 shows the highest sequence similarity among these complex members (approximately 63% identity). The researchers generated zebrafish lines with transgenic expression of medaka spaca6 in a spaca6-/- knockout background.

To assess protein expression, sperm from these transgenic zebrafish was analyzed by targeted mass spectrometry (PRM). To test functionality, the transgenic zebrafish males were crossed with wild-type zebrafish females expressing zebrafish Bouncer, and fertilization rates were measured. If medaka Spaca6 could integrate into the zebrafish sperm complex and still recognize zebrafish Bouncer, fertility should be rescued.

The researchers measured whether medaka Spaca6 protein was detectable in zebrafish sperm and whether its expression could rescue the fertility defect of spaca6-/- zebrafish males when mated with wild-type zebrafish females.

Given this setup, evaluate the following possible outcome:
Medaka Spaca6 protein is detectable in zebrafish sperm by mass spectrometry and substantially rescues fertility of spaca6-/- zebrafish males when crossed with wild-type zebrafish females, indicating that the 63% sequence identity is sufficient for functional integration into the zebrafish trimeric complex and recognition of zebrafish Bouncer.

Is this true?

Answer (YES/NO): YES